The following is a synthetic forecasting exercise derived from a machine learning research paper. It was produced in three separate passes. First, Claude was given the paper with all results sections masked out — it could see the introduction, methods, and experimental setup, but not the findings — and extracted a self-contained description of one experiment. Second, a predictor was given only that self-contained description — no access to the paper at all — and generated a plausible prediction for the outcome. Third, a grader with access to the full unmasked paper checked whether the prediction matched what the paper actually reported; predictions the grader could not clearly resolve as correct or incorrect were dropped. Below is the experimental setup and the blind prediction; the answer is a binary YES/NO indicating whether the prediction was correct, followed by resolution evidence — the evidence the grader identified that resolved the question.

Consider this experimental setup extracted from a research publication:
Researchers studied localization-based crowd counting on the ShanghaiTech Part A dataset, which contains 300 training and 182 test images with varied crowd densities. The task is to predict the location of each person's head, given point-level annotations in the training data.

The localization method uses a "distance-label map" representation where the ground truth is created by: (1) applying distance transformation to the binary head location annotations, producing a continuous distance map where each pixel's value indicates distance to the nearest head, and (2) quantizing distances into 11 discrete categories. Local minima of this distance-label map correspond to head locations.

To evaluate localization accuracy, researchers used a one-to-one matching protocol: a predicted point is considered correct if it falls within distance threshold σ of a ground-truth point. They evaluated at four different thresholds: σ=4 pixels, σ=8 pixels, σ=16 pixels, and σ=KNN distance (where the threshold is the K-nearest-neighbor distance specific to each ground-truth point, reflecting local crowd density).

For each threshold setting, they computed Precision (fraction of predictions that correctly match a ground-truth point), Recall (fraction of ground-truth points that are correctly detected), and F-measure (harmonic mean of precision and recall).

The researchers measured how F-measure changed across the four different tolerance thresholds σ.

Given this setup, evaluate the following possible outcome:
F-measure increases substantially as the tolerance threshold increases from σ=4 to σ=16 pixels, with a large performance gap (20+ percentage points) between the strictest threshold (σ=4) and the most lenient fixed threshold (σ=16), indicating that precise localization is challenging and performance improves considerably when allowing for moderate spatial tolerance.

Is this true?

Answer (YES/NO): YES